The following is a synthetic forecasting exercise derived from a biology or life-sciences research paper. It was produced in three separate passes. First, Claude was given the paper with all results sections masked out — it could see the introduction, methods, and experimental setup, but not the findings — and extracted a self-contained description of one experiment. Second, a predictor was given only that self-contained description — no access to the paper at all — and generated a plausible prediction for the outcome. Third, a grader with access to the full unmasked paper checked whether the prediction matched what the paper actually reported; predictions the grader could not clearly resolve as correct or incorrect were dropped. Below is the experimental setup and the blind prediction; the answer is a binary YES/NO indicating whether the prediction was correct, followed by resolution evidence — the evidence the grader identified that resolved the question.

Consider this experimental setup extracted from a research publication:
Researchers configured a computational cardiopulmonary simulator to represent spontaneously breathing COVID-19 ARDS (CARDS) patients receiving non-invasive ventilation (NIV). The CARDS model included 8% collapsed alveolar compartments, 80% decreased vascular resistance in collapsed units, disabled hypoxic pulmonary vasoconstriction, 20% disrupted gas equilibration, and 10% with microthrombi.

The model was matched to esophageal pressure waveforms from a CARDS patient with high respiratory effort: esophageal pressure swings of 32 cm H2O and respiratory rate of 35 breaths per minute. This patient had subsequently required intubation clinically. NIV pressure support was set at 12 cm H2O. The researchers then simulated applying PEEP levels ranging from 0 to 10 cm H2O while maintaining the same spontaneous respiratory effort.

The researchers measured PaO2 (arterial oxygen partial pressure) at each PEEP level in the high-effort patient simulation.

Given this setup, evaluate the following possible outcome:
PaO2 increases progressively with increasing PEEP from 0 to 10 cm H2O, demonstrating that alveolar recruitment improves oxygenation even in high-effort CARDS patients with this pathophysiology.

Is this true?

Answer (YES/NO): NO